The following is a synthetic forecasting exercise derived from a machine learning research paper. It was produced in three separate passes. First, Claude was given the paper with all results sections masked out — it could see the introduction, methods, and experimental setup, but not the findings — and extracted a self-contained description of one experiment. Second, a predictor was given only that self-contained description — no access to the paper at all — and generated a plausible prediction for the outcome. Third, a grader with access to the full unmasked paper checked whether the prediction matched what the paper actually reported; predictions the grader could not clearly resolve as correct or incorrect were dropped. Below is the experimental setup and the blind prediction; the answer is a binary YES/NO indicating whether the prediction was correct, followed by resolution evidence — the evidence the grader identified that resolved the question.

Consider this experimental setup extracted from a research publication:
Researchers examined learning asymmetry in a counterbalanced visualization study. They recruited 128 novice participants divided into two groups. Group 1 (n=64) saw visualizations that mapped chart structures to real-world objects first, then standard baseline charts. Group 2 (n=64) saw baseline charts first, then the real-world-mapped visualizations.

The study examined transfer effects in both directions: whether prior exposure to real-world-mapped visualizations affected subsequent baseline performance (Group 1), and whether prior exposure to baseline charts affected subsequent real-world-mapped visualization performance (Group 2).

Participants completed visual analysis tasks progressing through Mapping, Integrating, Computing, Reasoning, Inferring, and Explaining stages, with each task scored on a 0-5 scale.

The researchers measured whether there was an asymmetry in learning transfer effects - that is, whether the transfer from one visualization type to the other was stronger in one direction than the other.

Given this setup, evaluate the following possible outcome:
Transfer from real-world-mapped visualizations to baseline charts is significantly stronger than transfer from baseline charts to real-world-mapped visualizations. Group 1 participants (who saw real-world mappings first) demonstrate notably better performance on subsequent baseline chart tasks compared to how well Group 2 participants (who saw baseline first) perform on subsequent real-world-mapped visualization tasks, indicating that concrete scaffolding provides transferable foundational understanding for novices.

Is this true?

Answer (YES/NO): YES